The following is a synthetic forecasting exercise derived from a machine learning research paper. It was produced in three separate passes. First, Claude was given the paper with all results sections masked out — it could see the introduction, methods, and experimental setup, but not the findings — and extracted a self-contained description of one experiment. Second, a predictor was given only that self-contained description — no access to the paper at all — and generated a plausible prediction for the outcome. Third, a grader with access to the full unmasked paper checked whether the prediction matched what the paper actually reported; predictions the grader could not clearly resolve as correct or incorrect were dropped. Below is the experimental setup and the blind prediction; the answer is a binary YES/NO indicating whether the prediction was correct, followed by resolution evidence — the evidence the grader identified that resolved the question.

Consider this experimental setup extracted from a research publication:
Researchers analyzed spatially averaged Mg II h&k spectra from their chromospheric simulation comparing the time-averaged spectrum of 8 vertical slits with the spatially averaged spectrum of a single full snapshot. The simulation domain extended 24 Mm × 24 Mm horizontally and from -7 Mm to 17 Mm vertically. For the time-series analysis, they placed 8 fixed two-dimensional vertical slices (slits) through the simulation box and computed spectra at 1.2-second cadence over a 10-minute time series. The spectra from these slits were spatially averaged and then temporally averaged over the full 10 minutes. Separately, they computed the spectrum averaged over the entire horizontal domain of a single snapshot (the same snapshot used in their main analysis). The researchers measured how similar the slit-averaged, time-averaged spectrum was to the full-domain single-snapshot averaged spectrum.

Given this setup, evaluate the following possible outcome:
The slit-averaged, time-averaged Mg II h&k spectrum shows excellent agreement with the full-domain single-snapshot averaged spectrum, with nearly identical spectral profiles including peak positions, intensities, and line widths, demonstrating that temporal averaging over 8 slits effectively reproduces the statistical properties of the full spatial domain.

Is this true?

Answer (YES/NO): NO